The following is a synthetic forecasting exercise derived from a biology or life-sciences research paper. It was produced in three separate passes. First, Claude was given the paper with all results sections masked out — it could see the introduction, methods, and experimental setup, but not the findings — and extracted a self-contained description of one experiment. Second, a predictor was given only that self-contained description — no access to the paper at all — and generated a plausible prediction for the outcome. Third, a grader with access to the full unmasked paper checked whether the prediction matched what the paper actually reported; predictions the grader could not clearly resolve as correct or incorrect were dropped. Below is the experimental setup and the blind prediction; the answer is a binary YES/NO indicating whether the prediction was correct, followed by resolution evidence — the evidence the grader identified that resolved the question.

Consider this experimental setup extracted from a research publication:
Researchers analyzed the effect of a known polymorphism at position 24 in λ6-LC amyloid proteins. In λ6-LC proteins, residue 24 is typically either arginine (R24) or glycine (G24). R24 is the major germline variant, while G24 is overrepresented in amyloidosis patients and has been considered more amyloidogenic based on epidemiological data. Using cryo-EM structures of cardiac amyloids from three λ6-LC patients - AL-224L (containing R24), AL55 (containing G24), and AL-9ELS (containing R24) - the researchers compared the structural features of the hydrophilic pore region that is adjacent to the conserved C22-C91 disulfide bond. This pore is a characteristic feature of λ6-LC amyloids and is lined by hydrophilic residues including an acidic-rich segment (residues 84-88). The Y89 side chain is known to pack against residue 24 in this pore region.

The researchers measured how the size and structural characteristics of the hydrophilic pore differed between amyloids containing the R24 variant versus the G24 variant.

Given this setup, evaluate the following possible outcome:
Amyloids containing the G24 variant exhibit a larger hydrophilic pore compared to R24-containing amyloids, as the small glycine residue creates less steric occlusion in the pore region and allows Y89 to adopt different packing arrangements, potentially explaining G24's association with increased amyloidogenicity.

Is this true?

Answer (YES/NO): NO